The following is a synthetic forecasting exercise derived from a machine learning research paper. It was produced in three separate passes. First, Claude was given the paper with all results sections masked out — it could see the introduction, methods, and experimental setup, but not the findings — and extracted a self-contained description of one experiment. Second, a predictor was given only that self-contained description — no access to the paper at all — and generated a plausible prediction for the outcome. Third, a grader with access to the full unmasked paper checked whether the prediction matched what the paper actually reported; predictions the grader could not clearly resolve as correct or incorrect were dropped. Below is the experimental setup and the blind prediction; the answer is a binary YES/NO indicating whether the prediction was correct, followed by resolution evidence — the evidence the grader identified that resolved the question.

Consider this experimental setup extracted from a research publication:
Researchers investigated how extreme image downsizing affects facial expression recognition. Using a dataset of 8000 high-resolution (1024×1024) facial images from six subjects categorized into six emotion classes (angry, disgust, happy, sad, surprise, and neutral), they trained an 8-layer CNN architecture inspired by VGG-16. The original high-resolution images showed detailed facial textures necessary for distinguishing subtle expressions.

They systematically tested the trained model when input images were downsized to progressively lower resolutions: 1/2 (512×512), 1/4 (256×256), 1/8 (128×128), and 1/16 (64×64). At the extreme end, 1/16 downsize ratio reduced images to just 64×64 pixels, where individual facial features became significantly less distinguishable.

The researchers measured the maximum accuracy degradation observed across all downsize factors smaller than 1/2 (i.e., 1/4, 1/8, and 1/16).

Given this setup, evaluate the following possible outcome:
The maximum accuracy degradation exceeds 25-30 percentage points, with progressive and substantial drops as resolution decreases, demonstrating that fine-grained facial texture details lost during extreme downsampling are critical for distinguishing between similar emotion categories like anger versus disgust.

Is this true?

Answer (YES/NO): YES